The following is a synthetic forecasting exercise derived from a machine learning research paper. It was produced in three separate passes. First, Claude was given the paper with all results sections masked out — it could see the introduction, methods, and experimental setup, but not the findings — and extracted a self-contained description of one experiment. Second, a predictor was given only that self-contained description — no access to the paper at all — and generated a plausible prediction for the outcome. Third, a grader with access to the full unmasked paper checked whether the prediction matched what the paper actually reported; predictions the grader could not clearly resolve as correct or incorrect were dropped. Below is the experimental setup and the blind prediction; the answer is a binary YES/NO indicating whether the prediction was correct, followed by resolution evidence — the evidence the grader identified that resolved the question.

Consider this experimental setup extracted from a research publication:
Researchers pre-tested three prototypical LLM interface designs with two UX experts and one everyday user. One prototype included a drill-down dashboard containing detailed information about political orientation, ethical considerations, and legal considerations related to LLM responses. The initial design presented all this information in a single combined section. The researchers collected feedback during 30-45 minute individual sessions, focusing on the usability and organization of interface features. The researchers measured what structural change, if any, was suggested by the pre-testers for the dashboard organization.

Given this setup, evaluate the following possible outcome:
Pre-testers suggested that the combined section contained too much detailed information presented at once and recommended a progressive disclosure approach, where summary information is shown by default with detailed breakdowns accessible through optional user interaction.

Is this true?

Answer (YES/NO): NO